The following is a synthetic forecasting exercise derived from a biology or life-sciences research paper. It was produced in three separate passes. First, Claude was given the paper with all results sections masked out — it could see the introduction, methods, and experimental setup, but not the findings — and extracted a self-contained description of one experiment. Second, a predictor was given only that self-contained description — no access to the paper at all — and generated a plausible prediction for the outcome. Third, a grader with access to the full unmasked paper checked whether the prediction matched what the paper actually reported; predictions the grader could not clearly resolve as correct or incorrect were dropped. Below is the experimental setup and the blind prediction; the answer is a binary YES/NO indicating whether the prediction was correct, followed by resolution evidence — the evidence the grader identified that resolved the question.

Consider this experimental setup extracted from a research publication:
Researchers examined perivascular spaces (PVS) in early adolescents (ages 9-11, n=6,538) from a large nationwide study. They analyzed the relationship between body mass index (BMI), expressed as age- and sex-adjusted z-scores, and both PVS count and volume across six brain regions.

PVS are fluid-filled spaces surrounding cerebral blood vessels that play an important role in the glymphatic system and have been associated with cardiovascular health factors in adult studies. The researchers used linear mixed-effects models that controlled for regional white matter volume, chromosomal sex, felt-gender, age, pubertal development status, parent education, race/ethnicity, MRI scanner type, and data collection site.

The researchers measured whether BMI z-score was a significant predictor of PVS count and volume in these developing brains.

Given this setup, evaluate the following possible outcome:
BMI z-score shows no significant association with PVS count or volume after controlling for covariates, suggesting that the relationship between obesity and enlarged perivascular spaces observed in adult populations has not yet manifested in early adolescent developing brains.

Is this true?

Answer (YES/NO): NO